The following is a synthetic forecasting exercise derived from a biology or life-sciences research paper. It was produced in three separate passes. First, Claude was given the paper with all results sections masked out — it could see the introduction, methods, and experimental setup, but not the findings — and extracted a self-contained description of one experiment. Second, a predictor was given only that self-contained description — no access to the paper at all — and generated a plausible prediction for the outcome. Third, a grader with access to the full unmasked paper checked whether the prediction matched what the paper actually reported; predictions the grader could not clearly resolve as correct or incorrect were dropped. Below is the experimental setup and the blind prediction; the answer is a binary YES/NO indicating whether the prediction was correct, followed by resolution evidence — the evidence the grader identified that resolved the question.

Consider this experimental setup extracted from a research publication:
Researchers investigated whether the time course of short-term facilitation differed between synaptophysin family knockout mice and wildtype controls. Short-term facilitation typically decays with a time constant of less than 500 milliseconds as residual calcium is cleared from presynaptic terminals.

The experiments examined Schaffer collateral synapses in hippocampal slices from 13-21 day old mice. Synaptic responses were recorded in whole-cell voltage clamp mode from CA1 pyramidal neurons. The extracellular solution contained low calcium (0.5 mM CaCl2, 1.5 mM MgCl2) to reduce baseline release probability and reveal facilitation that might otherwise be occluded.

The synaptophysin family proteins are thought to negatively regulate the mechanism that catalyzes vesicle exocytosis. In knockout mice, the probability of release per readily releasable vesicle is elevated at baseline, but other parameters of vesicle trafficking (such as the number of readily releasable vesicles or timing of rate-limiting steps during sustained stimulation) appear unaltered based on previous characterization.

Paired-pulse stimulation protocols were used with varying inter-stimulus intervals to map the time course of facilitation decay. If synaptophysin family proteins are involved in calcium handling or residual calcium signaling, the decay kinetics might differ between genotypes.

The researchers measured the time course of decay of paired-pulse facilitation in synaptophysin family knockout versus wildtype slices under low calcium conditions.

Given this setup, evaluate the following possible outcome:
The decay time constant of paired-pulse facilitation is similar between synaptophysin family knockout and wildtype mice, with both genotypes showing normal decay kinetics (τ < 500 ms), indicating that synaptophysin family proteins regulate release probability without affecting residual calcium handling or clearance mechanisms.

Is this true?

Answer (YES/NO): YES